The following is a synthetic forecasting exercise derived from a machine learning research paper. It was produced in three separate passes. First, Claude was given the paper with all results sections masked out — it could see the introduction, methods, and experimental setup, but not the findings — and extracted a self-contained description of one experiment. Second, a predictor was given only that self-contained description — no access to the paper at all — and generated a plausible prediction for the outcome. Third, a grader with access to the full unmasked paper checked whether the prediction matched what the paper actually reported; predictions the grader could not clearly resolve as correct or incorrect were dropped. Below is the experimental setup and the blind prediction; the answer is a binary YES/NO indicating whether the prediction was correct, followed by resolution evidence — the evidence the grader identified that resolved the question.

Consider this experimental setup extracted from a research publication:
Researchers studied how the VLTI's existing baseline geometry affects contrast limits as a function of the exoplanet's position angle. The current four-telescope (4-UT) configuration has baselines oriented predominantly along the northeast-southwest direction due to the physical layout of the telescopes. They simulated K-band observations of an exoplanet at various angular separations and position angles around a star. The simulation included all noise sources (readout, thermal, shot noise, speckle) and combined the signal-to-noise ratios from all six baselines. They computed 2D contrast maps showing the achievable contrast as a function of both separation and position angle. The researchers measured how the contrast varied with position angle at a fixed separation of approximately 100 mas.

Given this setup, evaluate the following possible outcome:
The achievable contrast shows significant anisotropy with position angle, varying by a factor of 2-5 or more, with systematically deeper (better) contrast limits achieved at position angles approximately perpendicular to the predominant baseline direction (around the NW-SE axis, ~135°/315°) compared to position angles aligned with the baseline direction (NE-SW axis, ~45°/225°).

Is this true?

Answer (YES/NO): NO